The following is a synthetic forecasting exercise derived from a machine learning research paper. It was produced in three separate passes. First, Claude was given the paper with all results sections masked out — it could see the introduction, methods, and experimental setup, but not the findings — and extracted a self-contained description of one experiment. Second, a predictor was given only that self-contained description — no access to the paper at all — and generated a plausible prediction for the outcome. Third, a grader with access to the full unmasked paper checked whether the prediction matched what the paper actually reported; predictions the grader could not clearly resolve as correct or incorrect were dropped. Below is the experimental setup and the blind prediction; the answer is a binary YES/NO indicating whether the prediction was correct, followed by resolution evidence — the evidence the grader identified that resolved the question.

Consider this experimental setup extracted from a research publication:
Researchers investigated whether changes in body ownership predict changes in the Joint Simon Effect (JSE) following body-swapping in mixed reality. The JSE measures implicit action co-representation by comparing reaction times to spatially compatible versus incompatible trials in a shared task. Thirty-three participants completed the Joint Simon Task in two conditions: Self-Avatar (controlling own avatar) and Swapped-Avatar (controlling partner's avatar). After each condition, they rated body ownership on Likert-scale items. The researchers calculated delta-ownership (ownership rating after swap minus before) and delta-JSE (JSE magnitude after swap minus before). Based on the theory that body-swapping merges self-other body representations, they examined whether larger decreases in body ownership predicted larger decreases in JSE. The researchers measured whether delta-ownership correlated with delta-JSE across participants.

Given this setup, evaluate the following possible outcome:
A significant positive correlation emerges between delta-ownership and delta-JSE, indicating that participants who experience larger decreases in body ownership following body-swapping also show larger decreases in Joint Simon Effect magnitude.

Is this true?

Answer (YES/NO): NO